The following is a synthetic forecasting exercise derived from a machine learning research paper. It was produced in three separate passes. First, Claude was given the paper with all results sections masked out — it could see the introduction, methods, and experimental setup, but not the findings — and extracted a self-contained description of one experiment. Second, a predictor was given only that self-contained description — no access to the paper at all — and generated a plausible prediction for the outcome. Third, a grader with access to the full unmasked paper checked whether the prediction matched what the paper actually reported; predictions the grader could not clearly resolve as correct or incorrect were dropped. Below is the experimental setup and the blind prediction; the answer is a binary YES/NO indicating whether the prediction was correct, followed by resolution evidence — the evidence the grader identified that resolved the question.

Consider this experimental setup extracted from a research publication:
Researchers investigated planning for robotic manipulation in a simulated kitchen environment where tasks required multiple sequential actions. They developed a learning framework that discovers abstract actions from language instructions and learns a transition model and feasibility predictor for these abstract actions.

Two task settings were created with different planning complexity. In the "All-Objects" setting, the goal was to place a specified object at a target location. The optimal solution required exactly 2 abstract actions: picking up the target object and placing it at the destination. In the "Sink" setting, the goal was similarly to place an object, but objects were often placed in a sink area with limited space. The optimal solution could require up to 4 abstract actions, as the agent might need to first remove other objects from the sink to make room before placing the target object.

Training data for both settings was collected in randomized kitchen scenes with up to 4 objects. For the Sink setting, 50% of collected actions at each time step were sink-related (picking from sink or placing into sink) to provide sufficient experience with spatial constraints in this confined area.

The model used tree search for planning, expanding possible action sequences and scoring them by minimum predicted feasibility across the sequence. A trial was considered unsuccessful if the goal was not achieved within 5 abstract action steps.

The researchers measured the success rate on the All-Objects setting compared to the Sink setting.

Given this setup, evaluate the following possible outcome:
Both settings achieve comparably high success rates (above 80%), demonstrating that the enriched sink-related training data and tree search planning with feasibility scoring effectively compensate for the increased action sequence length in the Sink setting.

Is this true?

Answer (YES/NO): NO